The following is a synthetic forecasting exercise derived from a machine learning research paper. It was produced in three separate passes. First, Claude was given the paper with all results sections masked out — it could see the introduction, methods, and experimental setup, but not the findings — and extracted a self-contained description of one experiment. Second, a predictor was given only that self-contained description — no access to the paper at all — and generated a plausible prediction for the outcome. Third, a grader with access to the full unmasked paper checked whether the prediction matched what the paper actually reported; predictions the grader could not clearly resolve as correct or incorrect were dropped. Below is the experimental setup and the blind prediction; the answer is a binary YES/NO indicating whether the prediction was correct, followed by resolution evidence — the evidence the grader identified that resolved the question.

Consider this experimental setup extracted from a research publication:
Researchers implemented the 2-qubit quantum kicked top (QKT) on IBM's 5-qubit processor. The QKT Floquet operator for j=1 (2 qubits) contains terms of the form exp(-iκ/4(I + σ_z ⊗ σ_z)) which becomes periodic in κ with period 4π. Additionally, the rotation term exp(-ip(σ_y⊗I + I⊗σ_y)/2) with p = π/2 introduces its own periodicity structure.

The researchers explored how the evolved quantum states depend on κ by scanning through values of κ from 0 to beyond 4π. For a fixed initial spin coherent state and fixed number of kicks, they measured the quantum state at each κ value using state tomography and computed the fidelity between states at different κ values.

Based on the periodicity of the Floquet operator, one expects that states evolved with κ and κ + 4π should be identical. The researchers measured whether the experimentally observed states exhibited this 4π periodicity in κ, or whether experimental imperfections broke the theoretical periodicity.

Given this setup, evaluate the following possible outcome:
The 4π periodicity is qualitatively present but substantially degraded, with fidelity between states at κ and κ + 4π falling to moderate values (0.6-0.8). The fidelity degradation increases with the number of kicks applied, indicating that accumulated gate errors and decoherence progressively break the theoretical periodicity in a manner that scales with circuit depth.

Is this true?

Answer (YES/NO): NO